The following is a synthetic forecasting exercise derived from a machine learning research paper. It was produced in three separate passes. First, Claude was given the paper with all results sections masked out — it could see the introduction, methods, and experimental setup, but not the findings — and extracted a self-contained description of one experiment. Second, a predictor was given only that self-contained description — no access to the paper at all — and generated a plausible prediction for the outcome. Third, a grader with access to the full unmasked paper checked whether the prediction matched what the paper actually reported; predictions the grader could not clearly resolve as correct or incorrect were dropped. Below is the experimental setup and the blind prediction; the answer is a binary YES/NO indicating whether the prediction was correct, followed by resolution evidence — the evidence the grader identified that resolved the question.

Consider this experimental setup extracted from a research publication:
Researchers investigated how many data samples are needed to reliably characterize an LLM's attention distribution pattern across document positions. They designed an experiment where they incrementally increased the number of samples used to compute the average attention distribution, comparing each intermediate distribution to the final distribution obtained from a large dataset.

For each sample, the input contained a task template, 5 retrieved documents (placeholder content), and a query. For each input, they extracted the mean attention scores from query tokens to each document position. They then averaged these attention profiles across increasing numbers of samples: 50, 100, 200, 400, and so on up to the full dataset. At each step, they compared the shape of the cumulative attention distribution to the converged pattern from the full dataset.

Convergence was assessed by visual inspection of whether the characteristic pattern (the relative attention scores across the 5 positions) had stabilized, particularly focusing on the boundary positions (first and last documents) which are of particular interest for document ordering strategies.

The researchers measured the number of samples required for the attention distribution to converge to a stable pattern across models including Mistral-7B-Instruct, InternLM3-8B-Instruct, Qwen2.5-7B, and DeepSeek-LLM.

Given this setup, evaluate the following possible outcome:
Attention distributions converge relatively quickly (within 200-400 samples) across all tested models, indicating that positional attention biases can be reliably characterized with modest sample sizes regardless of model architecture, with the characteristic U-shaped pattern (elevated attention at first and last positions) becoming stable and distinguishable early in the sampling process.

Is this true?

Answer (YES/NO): YES